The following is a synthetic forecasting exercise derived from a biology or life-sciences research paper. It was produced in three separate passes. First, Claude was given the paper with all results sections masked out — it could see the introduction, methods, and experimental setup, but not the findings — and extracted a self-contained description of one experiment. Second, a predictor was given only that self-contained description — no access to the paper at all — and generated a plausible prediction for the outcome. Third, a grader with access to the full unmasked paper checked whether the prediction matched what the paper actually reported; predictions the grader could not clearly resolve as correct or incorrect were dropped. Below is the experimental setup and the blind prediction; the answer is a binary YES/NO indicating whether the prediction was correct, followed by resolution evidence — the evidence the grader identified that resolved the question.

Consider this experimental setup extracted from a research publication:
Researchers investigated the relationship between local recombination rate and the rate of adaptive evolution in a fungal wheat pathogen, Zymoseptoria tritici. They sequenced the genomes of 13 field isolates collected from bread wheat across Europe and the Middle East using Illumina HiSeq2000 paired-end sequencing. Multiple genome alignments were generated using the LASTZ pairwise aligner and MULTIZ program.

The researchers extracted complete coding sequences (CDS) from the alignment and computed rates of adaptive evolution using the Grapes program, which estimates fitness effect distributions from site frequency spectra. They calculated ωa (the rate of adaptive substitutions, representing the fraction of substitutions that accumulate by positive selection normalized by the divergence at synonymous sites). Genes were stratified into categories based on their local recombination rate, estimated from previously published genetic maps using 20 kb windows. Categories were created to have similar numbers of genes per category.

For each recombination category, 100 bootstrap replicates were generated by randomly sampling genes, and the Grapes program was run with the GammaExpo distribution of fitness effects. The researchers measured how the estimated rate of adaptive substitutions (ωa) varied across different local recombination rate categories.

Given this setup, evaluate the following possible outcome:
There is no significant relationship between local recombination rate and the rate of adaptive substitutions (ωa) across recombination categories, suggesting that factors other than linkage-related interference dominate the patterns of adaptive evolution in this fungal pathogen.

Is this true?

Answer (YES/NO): NO